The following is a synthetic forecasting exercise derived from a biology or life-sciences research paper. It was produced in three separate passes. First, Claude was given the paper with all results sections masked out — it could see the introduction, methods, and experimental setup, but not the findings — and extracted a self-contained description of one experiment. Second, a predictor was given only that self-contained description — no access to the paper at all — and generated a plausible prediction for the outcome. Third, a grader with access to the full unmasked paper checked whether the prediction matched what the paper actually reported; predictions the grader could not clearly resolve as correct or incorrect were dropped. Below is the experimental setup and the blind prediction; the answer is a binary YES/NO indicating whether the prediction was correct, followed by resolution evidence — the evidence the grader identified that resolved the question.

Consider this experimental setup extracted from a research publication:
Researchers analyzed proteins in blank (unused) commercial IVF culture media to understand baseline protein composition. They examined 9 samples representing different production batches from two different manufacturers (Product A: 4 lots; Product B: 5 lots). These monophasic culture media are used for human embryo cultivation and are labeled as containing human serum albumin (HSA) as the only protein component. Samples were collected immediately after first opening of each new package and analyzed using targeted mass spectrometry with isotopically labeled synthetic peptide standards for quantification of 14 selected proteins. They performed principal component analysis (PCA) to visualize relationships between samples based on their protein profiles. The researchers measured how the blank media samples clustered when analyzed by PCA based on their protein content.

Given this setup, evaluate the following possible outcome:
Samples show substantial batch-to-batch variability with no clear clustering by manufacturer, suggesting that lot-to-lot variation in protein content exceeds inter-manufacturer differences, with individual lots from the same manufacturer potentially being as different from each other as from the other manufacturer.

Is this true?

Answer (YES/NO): NO